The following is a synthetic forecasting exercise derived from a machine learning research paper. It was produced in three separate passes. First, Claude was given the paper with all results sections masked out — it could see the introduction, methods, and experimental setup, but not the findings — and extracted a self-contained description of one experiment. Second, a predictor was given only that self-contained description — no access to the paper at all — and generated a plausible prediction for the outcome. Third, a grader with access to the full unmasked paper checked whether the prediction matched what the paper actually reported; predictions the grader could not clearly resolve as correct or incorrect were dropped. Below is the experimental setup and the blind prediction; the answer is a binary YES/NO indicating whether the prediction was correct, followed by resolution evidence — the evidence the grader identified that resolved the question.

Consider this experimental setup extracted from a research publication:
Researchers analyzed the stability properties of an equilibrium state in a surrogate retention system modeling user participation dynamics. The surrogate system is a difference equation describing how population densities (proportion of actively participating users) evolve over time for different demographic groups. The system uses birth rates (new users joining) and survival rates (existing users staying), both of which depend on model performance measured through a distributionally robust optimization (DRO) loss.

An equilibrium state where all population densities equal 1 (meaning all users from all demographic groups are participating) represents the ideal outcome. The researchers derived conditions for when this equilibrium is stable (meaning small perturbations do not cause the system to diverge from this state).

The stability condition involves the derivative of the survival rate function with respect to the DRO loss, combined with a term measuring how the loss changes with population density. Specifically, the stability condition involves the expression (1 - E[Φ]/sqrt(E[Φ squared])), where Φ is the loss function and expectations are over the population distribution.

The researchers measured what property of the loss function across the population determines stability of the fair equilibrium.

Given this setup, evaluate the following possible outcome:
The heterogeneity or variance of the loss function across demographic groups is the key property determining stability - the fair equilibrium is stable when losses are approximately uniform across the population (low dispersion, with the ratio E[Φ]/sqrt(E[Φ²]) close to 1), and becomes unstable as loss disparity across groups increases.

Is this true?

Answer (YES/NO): YES